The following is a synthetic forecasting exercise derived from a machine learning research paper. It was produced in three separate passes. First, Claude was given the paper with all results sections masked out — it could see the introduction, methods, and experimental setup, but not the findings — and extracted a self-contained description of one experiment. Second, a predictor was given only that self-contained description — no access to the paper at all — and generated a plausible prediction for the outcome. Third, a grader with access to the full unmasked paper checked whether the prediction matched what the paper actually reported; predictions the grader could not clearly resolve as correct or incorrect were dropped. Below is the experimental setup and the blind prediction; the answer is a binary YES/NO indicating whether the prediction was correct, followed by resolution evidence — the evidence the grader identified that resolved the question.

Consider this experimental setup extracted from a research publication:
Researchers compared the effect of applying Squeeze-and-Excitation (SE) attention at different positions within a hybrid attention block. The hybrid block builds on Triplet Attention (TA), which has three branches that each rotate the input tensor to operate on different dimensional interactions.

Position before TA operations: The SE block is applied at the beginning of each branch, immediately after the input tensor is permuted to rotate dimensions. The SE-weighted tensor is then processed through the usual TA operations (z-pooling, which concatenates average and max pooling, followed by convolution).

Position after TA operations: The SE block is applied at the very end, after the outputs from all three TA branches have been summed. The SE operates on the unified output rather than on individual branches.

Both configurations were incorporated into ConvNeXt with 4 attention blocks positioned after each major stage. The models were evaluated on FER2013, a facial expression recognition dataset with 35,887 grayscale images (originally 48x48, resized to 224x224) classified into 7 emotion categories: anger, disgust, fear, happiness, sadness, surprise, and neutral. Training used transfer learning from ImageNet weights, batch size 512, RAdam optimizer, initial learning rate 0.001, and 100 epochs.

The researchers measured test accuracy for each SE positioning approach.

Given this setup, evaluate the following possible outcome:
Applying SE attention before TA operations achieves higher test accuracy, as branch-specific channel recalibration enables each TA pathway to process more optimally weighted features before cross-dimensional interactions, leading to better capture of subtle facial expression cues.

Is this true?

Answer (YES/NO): NO